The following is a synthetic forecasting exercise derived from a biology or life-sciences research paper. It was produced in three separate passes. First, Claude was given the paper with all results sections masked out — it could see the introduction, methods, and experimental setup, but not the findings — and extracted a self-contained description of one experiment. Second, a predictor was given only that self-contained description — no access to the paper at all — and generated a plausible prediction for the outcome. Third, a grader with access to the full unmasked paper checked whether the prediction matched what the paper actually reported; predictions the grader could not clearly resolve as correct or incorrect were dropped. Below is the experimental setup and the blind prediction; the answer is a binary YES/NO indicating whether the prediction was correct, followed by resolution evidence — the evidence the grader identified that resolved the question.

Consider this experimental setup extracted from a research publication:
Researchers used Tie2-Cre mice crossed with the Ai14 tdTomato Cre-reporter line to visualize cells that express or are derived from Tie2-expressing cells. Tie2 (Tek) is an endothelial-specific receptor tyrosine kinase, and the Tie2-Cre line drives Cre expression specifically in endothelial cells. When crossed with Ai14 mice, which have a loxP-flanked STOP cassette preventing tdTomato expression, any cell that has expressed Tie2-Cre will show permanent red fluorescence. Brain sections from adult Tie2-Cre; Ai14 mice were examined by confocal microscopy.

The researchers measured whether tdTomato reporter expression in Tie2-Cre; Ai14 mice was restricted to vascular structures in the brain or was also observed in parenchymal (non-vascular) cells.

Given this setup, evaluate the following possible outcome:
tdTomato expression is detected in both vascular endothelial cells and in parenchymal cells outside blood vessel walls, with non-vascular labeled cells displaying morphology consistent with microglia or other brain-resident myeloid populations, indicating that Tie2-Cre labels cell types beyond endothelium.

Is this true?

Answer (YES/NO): NO